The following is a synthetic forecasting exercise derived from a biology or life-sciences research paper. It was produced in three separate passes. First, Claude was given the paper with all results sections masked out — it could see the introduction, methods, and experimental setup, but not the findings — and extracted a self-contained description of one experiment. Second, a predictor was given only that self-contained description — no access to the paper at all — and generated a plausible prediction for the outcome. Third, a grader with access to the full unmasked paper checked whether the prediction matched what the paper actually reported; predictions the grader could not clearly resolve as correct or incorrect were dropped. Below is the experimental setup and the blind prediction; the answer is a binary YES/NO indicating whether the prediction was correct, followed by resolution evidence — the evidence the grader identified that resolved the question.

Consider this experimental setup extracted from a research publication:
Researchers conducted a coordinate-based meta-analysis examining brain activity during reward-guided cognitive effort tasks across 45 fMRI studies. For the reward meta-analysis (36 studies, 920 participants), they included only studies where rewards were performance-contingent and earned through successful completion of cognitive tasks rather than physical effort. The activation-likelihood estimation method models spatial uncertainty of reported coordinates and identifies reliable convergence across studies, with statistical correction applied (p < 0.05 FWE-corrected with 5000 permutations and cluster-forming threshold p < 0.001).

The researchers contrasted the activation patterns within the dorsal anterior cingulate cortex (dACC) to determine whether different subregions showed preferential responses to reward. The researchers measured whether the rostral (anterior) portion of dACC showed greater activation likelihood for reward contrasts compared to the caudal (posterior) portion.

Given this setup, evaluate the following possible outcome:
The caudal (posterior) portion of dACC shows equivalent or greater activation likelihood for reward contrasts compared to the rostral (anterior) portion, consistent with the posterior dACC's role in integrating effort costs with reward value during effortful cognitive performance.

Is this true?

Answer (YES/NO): NO